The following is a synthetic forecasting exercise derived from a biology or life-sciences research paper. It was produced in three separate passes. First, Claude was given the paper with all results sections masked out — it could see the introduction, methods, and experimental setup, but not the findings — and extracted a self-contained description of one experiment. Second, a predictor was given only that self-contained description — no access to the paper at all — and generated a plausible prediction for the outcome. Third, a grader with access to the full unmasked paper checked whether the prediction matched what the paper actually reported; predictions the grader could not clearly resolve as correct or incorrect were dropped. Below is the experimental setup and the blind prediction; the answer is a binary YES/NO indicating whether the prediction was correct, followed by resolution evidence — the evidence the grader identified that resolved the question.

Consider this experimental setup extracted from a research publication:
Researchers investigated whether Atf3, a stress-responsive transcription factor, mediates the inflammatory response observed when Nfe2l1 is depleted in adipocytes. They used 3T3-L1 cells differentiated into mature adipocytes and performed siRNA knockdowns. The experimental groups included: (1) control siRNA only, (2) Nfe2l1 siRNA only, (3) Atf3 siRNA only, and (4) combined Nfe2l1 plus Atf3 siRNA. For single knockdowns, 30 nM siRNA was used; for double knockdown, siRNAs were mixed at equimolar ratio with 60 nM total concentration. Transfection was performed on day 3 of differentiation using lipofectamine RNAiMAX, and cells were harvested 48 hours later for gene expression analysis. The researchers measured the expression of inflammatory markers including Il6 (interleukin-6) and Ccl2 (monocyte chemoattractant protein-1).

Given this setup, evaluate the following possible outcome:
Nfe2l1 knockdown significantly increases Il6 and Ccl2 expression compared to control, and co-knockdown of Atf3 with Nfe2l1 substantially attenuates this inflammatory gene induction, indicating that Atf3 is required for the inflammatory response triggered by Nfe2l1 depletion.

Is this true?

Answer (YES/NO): NO